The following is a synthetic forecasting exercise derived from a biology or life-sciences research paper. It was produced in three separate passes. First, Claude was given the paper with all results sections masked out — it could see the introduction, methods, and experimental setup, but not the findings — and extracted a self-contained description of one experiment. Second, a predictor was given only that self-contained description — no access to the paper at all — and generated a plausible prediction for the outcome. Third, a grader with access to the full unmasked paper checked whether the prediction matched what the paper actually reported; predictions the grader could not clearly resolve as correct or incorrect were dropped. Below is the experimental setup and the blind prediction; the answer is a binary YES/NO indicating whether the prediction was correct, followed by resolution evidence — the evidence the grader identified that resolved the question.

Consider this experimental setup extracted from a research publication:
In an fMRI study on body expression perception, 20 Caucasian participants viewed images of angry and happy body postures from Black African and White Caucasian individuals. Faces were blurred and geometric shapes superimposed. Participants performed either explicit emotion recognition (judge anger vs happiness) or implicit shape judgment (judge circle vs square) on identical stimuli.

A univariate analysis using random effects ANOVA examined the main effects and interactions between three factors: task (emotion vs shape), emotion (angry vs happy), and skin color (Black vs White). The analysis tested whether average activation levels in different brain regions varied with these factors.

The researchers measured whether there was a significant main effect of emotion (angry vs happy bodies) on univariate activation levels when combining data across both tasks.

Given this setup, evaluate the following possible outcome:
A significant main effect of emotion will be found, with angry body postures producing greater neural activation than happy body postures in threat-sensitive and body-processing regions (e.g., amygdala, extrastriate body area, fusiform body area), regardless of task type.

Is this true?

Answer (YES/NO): NO